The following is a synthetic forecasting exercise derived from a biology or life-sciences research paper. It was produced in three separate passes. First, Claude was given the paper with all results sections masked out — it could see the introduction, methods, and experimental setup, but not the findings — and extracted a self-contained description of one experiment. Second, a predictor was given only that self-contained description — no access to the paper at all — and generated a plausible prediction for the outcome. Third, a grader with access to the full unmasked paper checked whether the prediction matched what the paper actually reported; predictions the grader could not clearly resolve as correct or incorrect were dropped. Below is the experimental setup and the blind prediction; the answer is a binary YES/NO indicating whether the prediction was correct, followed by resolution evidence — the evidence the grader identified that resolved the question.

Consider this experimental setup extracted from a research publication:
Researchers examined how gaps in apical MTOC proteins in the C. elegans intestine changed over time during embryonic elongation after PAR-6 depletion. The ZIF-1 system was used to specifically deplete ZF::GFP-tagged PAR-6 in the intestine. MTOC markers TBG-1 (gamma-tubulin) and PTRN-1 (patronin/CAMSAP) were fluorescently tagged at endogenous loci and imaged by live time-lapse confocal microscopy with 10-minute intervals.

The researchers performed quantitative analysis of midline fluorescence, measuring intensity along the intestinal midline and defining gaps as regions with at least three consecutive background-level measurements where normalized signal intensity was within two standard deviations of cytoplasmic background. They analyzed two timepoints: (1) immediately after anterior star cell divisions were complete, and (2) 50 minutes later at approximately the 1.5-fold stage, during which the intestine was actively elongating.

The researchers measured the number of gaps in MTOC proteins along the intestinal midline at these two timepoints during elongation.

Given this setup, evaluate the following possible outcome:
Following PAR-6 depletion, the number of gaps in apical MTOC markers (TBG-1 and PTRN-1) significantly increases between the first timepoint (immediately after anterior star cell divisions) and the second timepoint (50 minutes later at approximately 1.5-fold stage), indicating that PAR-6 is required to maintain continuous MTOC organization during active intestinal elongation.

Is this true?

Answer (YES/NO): YES